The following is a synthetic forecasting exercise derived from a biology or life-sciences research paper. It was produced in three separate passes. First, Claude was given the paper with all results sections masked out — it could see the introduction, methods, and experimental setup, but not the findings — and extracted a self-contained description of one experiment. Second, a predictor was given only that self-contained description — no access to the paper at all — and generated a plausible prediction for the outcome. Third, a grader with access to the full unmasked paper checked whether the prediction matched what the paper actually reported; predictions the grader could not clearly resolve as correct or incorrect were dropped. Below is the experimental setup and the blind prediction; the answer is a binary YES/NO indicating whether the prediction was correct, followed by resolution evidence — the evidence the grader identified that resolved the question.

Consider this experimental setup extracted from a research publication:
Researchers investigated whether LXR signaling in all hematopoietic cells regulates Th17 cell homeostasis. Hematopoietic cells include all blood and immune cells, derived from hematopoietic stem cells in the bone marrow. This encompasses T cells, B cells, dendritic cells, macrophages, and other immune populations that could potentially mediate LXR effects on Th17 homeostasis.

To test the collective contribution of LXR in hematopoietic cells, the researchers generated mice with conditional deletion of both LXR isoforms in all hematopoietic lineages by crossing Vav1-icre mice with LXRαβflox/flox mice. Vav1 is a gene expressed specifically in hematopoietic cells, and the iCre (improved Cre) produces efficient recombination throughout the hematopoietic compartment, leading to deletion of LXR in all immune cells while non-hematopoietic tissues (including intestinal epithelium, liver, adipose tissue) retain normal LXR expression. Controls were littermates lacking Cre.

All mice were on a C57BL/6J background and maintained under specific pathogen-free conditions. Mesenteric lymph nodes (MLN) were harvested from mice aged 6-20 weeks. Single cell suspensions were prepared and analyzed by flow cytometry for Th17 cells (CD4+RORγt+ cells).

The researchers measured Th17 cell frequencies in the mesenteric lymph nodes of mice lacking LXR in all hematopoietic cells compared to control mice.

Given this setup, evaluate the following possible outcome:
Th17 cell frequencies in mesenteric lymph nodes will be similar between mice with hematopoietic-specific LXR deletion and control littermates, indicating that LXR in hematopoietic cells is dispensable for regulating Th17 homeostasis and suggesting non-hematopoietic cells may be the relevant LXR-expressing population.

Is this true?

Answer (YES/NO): YES